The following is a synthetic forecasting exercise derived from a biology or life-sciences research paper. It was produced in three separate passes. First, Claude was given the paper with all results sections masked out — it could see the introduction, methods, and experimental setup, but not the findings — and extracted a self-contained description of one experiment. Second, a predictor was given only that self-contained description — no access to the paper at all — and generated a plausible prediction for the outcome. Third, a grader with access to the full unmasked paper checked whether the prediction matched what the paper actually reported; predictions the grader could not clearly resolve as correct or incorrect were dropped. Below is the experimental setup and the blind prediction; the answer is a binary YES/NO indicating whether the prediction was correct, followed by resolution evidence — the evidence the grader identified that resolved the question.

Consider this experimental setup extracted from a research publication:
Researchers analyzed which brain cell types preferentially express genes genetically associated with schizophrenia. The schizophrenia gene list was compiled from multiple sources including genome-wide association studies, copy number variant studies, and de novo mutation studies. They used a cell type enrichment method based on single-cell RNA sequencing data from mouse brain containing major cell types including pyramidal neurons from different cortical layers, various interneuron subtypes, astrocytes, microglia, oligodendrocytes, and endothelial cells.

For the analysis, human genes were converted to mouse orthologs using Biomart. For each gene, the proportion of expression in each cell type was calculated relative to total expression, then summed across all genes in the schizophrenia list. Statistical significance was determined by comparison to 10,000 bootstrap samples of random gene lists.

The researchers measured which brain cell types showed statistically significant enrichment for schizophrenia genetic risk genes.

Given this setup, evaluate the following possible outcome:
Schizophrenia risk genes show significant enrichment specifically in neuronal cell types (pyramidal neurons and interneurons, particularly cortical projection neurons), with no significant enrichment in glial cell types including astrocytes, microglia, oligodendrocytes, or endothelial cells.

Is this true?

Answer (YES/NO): NO